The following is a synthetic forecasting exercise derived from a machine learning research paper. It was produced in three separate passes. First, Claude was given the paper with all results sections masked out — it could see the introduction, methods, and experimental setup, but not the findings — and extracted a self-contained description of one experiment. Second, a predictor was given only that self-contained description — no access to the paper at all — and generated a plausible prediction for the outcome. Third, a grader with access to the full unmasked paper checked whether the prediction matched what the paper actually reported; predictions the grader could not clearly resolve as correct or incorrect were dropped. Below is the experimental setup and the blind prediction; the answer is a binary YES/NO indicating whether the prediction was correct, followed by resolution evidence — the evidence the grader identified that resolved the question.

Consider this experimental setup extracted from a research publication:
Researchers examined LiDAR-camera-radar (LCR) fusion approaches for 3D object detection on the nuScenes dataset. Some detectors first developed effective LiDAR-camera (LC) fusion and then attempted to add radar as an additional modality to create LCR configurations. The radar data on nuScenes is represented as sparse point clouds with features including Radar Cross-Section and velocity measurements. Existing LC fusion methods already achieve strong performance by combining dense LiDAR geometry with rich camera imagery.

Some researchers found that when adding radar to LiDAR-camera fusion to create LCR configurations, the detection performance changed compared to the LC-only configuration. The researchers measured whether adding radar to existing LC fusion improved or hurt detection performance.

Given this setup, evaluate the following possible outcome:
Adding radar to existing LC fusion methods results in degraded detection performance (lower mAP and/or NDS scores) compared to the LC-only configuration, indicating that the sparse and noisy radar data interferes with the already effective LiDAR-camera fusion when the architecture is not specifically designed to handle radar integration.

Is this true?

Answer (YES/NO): YES